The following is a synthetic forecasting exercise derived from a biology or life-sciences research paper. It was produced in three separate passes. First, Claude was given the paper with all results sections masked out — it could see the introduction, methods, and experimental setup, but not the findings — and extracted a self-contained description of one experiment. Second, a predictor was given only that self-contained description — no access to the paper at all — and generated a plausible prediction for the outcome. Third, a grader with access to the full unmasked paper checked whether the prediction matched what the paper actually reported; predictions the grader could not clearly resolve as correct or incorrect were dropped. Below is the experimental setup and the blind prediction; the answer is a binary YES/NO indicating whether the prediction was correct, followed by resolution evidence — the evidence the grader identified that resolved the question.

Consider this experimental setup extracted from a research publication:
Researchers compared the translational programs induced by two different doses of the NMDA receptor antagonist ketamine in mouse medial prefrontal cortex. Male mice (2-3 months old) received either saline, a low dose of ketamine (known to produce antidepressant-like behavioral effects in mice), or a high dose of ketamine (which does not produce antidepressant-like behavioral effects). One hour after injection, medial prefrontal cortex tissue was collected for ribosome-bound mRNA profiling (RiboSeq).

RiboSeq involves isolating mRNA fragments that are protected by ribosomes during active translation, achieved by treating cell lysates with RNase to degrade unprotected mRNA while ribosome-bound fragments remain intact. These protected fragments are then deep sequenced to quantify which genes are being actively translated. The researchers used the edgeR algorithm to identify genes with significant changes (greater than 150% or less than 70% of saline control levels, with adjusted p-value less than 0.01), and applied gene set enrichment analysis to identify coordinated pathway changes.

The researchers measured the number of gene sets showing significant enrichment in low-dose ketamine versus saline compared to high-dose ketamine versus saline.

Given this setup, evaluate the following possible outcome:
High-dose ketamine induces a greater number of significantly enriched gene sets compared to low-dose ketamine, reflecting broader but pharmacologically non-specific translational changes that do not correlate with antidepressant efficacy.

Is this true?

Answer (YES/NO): NO